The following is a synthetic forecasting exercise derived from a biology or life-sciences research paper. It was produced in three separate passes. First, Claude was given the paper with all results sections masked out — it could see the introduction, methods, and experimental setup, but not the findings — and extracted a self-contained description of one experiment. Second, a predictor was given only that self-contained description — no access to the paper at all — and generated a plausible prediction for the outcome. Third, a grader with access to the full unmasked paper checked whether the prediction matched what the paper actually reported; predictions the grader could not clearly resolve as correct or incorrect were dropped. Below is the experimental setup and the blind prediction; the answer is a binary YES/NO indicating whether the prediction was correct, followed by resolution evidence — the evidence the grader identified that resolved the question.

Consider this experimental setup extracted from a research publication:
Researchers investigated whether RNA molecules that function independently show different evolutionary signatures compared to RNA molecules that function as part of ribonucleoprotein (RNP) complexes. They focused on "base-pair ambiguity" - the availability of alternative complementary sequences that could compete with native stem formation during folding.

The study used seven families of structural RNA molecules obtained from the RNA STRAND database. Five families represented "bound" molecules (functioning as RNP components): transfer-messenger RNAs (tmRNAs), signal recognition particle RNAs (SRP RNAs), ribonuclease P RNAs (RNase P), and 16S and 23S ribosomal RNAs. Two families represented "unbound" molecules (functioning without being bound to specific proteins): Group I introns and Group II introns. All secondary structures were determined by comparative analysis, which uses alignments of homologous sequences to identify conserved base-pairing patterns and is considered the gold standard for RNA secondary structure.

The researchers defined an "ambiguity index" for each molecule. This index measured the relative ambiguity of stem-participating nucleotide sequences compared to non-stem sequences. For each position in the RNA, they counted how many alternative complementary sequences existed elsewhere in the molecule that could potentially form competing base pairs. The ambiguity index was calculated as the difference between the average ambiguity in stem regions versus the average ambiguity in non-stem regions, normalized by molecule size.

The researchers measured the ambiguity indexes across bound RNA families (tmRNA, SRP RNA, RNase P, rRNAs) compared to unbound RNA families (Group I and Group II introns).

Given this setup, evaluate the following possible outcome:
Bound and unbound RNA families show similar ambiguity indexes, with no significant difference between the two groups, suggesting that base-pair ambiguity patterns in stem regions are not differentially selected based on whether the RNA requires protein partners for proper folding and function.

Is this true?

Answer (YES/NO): NO